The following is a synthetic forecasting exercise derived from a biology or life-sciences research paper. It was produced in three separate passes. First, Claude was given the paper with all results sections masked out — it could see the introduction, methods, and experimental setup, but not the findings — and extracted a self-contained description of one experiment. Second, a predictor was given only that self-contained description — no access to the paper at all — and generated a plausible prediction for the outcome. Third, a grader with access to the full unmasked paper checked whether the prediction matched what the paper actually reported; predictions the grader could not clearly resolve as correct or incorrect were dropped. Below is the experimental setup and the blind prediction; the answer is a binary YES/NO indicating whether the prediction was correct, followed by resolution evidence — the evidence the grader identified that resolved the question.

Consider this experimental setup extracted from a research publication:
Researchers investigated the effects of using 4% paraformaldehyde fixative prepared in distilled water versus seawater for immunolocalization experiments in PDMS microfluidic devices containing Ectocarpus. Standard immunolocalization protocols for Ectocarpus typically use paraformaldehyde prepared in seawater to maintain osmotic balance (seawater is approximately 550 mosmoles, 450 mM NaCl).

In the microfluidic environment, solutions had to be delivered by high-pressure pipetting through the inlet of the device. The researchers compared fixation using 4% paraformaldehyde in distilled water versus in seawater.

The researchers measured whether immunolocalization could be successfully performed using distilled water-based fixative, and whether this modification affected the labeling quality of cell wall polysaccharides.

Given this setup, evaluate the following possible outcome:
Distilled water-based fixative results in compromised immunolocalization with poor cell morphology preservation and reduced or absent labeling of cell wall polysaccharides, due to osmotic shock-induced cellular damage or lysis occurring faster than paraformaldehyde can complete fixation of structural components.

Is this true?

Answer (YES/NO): NO